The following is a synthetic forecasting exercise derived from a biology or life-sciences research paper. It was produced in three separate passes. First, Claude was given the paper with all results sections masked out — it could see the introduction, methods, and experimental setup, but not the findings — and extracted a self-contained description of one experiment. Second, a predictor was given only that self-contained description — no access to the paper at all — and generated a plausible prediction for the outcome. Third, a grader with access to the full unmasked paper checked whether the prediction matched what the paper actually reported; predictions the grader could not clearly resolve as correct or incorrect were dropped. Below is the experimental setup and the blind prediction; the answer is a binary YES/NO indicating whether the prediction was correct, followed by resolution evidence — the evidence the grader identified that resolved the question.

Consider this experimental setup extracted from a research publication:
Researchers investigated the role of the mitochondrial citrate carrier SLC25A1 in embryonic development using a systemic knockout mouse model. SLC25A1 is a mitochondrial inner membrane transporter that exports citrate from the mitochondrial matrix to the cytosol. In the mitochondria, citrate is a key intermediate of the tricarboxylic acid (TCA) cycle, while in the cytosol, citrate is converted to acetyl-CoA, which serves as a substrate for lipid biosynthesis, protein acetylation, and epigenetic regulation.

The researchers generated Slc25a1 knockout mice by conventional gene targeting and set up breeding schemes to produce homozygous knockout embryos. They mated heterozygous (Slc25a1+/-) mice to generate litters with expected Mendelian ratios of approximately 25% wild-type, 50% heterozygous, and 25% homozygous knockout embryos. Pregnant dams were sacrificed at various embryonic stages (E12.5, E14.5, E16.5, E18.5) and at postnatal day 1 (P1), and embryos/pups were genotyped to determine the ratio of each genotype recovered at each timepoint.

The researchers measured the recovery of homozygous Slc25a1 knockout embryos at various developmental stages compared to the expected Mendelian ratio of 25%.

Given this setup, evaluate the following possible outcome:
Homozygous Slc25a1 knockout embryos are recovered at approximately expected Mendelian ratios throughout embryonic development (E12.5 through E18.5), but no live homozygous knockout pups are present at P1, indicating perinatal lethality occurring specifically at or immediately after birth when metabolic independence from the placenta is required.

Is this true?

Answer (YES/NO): YES